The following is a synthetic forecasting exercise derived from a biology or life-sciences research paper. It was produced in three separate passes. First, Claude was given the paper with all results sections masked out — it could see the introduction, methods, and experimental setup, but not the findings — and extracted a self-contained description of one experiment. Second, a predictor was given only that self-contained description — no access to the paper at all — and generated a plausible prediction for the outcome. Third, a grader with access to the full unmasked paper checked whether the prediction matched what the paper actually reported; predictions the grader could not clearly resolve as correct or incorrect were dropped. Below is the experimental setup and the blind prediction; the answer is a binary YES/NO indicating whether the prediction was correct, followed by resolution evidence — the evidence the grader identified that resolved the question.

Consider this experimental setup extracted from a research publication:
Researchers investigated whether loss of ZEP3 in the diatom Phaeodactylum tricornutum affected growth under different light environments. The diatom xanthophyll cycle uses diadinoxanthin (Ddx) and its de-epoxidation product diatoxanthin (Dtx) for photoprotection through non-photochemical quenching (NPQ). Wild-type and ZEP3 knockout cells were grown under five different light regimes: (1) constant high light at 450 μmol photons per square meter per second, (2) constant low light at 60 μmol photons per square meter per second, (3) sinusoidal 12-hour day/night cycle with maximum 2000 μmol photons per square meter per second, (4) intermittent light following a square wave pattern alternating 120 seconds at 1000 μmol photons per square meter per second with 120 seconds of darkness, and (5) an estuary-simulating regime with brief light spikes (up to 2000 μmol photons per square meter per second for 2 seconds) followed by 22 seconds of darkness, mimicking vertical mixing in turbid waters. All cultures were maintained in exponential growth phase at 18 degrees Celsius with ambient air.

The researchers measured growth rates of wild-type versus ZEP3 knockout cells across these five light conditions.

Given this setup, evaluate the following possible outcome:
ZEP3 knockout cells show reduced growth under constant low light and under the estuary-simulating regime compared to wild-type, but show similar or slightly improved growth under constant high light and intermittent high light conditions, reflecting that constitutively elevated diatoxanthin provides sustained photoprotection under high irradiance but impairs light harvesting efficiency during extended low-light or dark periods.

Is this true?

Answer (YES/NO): NO